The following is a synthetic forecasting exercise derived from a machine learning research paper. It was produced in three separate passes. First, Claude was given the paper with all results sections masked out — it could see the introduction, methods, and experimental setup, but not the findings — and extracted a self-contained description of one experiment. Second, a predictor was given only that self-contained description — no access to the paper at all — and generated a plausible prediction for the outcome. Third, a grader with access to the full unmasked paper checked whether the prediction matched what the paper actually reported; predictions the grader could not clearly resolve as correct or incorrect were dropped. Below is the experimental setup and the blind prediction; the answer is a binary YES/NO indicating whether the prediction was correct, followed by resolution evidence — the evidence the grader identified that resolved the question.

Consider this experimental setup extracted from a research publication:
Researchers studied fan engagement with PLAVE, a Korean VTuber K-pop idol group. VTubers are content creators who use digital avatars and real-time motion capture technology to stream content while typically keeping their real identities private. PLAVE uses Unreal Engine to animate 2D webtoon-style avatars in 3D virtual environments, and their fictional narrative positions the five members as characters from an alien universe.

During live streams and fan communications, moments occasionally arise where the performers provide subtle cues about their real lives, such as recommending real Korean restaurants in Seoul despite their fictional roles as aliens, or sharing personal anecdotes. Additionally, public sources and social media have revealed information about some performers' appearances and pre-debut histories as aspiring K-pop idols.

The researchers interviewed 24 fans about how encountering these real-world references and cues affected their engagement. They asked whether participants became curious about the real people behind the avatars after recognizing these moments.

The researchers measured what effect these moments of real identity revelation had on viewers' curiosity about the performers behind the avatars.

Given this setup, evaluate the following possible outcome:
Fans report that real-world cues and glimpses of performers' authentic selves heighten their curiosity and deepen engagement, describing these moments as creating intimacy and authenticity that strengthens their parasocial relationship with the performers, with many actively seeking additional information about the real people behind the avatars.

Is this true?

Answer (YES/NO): NO